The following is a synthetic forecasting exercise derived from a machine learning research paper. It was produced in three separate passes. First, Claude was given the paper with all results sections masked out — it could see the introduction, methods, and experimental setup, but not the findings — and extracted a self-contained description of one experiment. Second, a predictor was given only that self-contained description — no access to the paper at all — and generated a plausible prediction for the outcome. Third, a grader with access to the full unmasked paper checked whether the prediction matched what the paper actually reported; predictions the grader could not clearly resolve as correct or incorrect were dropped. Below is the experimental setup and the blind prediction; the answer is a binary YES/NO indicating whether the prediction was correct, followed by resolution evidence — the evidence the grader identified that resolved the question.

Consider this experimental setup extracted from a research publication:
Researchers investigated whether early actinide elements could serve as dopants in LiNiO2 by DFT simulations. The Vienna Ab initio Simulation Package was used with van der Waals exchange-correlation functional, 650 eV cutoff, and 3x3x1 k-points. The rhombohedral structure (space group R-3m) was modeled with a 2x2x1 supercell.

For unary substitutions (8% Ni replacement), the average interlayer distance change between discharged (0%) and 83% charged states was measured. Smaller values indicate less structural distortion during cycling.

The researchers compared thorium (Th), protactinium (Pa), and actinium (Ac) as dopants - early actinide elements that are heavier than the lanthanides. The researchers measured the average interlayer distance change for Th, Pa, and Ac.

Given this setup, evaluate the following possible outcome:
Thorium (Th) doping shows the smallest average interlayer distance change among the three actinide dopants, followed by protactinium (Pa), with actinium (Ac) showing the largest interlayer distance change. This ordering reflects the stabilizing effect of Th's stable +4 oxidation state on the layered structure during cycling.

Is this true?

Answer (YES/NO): NO